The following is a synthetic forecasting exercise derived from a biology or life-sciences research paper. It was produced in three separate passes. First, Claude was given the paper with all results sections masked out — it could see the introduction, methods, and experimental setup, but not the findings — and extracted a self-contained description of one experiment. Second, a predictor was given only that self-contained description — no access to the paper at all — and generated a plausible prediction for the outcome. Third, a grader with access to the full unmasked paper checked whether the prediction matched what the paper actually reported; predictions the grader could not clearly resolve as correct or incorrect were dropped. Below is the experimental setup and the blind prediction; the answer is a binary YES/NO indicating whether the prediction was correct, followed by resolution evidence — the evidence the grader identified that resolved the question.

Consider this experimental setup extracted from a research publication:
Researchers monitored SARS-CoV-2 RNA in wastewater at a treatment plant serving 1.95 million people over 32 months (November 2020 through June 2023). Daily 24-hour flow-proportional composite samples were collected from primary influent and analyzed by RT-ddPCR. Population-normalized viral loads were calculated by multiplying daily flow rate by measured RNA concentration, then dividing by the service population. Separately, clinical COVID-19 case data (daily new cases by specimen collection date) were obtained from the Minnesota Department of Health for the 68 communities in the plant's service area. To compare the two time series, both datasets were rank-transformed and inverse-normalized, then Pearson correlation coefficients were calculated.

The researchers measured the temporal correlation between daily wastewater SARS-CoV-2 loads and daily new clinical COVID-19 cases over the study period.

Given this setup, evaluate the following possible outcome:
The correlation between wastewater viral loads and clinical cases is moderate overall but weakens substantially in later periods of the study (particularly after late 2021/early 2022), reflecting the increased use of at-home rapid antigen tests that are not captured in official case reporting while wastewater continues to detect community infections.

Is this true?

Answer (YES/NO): NO